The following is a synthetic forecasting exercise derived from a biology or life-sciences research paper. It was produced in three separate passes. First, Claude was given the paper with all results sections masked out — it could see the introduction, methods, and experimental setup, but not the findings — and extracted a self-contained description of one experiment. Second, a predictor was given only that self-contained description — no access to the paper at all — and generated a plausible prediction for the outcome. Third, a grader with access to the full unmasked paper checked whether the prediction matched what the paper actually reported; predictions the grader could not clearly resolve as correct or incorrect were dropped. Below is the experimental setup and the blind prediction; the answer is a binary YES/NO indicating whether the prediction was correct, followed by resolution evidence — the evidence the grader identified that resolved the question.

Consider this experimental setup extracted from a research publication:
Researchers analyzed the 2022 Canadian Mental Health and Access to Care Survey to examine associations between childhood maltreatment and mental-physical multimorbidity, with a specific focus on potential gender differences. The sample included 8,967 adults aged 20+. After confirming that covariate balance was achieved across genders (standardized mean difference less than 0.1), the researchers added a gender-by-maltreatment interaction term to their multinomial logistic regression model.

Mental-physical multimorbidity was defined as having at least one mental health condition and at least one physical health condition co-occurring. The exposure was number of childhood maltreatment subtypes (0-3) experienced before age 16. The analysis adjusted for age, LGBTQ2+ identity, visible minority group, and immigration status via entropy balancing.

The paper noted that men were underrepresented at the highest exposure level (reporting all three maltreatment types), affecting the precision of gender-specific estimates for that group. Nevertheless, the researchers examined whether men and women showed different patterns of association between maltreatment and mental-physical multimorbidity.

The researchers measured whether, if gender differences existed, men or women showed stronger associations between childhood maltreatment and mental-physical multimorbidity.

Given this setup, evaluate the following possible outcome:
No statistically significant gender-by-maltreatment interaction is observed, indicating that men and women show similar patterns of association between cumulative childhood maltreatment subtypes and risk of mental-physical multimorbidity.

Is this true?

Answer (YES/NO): NO